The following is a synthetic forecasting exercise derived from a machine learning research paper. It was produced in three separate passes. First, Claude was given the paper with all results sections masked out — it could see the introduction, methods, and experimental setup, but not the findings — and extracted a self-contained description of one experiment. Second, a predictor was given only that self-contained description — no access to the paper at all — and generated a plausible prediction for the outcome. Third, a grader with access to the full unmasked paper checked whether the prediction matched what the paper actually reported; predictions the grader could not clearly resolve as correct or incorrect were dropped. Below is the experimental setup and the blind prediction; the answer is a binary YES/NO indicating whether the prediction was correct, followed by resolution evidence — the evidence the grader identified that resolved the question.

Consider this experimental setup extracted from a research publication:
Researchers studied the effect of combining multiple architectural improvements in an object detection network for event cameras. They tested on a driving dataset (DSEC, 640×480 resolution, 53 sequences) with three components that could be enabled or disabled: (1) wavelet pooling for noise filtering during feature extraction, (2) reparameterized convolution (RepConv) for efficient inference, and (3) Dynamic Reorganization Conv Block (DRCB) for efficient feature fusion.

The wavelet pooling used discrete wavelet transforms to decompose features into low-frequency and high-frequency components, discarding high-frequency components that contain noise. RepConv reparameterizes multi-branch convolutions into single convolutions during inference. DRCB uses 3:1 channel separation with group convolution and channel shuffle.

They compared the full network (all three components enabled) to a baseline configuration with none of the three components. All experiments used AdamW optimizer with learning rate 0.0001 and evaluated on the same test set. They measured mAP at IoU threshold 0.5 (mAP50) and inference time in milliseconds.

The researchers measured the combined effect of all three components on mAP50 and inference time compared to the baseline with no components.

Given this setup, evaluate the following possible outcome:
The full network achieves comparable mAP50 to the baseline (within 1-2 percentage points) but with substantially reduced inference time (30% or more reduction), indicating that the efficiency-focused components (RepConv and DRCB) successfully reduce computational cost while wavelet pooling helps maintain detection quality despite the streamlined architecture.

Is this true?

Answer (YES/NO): NO